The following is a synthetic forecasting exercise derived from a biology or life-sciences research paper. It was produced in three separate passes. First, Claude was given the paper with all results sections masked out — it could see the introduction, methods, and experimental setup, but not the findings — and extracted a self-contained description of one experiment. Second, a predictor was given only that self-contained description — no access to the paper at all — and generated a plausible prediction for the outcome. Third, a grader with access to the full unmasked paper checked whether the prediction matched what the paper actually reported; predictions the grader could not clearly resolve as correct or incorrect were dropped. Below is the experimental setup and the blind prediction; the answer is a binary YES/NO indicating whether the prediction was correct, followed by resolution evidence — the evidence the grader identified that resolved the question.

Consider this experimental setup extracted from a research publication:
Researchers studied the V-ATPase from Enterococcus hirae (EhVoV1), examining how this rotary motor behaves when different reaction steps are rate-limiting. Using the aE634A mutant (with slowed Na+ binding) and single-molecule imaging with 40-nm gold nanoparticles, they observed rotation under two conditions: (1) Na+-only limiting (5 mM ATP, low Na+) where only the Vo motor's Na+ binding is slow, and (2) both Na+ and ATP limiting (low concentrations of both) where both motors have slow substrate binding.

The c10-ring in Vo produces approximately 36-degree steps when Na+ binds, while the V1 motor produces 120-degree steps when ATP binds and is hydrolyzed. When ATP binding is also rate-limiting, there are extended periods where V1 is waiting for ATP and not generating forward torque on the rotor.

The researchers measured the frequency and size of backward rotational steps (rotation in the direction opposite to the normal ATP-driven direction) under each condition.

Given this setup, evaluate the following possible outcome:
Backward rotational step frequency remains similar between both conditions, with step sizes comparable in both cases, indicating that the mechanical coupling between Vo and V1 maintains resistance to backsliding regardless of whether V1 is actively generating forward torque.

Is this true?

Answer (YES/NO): NO